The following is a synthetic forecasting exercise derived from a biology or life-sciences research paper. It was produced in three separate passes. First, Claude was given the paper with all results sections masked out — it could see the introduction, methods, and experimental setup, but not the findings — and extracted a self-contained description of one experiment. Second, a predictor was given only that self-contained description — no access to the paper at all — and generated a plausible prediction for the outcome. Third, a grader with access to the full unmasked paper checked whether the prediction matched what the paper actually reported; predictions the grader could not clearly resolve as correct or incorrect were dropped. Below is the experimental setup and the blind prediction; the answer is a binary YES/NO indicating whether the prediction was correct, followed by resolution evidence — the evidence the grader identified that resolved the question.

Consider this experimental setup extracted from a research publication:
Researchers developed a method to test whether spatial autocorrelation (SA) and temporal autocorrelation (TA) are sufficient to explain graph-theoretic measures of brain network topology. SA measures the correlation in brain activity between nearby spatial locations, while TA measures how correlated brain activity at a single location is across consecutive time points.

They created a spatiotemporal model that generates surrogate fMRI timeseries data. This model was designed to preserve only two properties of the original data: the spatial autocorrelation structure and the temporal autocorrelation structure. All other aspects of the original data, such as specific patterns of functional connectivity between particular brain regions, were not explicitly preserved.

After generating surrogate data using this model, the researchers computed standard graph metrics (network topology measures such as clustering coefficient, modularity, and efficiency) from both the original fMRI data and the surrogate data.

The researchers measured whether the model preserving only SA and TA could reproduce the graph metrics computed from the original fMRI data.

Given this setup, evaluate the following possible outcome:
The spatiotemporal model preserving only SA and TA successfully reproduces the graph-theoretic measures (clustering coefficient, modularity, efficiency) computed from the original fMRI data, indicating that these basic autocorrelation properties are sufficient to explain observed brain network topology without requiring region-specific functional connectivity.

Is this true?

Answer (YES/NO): YES